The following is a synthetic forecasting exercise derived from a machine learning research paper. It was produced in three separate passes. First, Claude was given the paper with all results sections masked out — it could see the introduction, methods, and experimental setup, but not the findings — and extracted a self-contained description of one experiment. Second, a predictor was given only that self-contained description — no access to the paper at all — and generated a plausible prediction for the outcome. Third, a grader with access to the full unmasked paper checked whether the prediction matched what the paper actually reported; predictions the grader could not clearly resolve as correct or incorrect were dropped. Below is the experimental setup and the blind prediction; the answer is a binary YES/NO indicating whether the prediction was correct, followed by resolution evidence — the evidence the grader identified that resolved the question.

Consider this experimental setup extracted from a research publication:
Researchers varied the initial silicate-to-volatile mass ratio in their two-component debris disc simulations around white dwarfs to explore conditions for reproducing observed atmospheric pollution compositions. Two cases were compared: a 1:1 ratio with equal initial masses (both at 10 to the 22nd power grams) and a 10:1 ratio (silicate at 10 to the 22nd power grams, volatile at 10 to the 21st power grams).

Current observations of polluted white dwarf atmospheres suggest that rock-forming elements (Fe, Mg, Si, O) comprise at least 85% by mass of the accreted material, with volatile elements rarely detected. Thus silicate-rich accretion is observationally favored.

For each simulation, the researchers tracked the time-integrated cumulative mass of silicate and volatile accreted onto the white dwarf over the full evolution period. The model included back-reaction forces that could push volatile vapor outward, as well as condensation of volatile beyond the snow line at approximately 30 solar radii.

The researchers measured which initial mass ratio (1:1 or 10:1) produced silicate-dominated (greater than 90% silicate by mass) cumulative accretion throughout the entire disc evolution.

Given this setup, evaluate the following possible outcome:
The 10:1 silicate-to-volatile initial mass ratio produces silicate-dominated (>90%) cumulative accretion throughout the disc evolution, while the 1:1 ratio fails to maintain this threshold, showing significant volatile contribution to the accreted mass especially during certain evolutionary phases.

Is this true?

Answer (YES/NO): YES